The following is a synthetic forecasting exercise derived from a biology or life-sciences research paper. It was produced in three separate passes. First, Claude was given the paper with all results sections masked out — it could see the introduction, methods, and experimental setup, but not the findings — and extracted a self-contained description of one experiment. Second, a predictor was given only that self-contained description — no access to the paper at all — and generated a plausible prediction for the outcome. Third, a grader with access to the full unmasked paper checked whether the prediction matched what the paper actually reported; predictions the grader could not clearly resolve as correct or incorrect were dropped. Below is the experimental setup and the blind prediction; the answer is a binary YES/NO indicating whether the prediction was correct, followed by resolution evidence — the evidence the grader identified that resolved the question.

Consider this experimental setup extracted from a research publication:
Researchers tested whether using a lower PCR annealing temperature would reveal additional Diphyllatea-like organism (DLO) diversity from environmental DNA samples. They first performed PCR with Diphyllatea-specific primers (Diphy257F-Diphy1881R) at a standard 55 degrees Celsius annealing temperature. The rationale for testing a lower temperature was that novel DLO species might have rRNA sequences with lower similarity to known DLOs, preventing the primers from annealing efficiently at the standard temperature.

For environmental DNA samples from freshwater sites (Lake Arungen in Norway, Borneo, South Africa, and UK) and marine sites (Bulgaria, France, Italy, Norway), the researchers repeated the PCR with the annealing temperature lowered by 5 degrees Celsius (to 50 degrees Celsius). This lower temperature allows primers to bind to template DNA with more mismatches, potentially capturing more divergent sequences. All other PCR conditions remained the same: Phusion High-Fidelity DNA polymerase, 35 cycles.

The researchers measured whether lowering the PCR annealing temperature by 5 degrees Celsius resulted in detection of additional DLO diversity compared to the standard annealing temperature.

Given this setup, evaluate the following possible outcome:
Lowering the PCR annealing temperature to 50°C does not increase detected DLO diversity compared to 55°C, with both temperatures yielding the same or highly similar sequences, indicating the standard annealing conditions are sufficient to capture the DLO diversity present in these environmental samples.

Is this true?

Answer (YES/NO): YES